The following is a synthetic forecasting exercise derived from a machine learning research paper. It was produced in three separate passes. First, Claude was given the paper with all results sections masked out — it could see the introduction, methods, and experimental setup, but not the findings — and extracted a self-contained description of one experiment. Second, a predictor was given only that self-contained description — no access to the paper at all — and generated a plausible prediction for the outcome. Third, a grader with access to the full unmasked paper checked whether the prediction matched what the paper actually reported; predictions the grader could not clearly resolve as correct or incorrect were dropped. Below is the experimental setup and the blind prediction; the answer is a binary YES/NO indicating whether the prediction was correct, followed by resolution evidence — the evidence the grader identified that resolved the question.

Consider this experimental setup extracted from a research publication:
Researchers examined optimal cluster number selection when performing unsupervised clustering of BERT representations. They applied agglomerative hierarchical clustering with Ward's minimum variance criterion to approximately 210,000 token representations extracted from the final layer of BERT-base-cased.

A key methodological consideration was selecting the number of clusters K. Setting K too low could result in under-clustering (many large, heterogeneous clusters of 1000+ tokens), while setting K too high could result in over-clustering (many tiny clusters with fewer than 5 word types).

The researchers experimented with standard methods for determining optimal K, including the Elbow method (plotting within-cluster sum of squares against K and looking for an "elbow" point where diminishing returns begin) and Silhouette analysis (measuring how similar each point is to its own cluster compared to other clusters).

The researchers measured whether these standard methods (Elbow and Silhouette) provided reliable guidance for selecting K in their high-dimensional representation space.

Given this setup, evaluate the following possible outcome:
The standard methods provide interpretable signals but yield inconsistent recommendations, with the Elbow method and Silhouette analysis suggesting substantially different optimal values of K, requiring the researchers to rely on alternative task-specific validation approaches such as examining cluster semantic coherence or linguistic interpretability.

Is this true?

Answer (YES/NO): NO